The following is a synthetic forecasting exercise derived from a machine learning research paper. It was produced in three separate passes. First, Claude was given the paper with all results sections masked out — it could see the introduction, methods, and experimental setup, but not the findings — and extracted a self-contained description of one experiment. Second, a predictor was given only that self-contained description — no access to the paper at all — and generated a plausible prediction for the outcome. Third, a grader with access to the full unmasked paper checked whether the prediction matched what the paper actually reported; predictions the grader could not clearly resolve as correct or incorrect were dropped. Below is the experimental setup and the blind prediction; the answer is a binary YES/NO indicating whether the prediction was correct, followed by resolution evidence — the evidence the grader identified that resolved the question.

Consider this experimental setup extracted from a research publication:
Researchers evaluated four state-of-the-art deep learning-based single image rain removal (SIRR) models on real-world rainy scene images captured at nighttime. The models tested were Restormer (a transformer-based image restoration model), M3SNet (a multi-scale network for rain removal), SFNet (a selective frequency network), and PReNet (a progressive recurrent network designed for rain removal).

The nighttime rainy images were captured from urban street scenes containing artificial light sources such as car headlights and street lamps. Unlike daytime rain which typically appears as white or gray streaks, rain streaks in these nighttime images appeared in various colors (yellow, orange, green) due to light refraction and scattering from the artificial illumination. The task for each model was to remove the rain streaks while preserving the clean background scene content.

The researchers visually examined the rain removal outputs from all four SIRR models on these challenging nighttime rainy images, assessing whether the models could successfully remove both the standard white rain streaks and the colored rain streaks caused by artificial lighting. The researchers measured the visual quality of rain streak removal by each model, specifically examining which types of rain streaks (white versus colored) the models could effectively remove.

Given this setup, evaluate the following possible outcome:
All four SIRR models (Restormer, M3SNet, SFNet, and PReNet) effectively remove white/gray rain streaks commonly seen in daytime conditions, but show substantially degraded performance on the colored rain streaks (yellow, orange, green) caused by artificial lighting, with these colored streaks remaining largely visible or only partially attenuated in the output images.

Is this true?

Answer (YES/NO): NO